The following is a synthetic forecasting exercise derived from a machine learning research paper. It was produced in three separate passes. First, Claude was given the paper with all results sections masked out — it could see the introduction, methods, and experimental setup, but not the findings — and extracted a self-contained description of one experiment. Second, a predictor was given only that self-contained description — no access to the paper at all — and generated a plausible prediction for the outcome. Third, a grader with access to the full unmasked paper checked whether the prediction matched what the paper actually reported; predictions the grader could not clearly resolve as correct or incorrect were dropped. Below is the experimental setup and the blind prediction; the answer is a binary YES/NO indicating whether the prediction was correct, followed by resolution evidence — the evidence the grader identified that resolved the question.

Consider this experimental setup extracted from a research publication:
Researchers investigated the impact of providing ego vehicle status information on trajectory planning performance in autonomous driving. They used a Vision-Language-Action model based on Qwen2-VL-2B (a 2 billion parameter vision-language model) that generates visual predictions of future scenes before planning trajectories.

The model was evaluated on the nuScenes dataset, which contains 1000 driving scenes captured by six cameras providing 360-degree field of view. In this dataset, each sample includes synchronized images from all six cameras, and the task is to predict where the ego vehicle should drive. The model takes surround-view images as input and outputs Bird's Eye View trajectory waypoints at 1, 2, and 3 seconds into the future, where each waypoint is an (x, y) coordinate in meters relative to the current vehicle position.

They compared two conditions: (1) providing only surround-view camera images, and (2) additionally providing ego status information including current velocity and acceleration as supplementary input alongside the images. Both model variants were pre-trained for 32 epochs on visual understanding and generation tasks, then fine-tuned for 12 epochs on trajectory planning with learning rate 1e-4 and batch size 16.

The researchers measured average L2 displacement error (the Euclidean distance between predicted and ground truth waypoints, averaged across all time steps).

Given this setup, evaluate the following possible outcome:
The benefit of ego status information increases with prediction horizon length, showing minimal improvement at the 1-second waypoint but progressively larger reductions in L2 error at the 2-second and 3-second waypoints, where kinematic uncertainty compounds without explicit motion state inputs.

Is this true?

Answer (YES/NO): NO